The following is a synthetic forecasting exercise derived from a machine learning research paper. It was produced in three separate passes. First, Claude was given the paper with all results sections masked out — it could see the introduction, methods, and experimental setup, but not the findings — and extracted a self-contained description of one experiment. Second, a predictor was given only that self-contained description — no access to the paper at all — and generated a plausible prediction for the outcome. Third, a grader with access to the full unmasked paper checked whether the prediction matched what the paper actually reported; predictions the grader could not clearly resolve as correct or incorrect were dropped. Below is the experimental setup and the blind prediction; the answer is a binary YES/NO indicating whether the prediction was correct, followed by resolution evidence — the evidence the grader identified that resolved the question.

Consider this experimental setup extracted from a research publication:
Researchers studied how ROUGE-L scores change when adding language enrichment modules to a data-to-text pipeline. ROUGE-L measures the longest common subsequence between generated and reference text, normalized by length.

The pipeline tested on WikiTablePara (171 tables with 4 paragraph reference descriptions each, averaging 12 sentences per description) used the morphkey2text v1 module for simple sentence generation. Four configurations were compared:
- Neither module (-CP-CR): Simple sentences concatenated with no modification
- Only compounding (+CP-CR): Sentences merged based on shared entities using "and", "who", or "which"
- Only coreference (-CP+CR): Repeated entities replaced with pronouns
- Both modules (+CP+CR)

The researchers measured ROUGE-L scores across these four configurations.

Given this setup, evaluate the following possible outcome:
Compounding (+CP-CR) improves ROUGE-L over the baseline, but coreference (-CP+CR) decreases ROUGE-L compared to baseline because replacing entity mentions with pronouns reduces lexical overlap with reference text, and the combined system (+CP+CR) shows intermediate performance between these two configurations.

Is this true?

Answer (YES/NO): NO